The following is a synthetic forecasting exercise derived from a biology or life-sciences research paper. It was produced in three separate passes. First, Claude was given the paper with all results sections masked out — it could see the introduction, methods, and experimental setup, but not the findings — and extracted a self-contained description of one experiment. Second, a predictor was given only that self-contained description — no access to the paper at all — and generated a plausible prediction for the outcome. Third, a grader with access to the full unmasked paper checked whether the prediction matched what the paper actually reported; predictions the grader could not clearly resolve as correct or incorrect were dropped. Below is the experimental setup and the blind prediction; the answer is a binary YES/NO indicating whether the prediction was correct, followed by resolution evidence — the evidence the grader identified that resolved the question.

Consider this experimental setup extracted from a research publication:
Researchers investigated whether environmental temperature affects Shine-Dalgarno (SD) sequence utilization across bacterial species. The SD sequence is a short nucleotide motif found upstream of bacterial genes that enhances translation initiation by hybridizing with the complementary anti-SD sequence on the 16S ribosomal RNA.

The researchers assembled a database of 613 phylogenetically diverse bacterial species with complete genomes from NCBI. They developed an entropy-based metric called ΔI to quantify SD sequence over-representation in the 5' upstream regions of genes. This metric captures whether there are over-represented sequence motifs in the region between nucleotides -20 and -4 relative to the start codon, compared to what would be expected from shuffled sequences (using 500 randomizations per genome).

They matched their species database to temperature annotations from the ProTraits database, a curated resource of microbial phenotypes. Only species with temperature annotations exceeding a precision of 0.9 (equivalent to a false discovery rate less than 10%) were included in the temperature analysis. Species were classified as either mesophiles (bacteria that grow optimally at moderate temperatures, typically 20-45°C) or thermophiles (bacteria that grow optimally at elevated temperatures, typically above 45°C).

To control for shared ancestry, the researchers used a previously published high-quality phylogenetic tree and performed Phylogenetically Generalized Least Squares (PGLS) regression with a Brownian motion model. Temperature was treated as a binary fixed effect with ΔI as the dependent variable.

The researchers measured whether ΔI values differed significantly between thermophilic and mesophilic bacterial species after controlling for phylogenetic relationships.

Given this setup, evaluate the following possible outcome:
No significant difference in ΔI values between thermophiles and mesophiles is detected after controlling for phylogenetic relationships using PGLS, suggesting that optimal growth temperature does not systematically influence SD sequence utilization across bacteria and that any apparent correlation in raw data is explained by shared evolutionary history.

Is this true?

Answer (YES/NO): NO